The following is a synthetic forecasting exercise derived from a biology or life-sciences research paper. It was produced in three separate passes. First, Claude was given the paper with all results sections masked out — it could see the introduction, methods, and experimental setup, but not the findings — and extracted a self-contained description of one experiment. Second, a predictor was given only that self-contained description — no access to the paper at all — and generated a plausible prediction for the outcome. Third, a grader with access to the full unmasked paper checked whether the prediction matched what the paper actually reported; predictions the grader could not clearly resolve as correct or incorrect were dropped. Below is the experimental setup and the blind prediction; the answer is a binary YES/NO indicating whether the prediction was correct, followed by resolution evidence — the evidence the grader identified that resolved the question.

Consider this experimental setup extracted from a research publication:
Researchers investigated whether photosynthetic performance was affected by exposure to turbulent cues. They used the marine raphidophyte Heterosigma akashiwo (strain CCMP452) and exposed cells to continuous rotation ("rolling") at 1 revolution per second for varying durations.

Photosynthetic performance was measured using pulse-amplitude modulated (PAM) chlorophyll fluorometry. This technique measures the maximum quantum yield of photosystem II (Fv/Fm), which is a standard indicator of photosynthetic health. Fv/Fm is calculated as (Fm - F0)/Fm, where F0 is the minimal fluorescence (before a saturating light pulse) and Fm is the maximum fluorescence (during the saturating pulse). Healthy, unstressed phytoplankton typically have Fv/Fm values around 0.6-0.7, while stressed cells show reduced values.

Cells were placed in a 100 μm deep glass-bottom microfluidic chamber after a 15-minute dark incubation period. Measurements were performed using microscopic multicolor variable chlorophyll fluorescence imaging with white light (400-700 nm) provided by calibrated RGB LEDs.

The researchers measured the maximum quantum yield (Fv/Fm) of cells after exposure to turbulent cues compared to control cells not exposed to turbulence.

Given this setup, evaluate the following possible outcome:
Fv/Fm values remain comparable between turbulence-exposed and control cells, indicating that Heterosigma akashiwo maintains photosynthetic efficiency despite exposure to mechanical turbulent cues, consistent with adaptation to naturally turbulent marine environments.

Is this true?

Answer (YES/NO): NO